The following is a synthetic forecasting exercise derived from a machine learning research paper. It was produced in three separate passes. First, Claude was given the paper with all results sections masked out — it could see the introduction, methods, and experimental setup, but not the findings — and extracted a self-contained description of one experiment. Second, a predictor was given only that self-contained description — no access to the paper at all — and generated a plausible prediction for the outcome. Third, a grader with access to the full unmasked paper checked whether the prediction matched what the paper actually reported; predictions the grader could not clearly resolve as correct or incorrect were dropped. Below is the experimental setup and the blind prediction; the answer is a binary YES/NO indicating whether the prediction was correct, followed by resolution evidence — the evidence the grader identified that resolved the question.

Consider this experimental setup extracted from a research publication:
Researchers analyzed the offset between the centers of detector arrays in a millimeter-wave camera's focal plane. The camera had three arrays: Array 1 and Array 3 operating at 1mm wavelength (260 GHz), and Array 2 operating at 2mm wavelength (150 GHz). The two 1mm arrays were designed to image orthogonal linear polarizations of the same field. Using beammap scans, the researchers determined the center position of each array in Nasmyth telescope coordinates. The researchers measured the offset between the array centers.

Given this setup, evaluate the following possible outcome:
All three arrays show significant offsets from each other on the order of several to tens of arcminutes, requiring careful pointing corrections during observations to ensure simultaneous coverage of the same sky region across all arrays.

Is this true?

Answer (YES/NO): NO